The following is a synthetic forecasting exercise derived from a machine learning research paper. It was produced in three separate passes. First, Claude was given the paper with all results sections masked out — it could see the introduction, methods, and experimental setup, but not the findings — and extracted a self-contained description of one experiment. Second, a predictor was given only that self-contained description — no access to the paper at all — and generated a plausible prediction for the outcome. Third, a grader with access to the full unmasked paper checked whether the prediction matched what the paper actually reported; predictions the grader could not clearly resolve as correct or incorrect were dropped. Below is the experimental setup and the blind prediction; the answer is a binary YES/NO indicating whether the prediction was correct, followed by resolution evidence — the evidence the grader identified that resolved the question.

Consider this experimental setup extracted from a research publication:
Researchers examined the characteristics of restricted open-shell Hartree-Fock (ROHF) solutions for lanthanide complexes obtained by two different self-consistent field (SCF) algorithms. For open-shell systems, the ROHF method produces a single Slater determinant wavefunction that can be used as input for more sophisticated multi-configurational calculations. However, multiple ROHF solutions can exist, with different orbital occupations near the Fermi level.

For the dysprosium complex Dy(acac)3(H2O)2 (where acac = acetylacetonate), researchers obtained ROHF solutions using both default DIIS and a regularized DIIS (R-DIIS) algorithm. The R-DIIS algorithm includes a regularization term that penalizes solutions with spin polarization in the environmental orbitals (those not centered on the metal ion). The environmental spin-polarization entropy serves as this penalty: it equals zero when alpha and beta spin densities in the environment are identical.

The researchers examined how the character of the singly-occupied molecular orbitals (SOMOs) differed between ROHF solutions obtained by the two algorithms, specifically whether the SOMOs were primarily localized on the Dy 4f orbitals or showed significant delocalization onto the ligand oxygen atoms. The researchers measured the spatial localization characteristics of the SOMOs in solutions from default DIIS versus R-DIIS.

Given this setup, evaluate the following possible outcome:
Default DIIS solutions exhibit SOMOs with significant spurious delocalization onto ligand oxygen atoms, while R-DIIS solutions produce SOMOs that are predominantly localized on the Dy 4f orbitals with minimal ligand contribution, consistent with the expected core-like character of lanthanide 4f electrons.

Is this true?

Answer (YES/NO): YES